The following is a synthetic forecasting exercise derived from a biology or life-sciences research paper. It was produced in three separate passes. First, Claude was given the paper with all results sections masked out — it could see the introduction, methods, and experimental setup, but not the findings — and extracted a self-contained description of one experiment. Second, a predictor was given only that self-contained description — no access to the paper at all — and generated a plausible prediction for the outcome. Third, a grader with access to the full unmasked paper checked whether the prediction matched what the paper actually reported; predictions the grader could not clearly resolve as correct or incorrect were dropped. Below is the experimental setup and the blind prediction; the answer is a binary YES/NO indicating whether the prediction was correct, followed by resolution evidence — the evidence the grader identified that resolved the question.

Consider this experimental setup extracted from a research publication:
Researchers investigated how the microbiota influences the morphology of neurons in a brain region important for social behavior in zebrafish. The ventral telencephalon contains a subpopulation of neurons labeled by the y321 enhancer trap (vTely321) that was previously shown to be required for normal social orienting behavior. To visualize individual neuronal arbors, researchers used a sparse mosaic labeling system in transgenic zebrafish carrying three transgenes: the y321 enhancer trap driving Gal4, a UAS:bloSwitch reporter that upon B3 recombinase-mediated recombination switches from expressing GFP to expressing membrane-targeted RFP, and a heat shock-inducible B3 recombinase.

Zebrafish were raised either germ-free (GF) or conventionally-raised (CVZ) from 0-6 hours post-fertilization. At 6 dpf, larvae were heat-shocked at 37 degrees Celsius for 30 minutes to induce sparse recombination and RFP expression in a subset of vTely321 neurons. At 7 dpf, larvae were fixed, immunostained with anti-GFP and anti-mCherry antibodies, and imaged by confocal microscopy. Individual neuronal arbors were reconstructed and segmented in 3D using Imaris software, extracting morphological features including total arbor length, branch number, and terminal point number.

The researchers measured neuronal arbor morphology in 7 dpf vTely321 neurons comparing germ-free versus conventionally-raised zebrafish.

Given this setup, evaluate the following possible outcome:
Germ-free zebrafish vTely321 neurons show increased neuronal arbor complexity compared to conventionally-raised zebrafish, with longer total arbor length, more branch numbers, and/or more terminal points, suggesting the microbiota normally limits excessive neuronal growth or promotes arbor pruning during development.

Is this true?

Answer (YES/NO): YES